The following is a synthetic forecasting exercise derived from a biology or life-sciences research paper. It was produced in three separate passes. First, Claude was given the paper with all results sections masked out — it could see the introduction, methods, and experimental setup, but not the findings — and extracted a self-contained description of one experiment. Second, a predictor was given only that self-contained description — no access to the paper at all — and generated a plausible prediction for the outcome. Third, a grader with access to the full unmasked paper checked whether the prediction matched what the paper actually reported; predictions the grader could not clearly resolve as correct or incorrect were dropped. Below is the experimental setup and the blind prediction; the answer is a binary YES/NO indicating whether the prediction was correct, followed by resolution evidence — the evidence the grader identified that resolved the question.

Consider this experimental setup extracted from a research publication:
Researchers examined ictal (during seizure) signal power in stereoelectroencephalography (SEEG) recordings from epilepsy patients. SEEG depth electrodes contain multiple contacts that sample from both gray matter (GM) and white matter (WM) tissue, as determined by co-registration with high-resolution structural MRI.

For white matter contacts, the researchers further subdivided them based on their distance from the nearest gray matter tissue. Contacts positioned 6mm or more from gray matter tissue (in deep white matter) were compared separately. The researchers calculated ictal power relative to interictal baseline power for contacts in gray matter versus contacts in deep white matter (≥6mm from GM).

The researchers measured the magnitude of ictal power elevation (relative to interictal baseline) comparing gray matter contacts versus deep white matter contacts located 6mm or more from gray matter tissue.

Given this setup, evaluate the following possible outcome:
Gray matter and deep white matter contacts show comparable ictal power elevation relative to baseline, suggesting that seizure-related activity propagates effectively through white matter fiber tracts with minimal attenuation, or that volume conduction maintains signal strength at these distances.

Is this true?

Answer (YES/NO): NO